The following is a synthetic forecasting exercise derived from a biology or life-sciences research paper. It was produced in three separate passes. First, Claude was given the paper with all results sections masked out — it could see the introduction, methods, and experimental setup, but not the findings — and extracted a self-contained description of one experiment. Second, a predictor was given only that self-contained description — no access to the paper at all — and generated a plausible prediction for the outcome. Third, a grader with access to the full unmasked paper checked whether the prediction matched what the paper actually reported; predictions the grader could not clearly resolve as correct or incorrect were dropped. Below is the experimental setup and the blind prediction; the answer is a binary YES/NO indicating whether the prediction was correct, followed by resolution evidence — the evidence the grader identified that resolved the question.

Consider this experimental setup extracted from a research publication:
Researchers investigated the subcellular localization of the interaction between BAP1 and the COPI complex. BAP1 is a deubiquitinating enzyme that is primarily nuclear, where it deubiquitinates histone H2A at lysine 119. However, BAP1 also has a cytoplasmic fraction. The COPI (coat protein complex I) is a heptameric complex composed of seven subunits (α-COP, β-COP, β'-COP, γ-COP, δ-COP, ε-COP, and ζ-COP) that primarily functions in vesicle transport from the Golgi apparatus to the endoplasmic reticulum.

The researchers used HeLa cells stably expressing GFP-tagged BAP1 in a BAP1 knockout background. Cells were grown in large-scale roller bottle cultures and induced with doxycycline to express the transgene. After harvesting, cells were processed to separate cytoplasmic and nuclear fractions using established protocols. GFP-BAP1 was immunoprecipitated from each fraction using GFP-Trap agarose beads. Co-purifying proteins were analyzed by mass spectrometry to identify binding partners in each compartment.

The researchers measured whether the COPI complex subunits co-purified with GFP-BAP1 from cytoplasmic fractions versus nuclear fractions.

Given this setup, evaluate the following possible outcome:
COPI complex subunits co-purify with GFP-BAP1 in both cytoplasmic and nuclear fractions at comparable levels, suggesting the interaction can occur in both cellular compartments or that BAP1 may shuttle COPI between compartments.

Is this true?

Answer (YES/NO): NO